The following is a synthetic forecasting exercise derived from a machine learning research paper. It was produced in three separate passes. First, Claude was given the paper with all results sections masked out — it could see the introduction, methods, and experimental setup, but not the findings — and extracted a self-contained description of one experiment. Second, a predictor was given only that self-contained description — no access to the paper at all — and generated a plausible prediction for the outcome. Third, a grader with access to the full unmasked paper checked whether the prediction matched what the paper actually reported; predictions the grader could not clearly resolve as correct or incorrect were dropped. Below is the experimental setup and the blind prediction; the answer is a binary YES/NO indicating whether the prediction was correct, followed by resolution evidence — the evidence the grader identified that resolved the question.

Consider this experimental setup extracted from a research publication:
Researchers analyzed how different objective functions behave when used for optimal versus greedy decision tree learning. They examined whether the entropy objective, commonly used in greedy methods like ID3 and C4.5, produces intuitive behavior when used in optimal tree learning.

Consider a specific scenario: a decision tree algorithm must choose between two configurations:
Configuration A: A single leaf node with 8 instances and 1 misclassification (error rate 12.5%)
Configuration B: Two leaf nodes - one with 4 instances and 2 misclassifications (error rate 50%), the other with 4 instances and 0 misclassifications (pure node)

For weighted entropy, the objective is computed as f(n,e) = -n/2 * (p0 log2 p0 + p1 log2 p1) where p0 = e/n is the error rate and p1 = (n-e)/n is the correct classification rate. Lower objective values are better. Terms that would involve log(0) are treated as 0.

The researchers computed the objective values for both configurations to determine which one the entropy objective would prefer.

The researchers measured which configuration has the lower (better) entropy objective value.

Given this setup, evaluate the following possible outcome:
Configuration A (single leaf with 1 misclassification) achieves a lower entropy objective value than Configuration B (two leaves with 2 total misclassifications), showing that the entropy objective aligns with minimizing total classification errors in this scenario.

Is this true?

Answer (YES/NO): NO